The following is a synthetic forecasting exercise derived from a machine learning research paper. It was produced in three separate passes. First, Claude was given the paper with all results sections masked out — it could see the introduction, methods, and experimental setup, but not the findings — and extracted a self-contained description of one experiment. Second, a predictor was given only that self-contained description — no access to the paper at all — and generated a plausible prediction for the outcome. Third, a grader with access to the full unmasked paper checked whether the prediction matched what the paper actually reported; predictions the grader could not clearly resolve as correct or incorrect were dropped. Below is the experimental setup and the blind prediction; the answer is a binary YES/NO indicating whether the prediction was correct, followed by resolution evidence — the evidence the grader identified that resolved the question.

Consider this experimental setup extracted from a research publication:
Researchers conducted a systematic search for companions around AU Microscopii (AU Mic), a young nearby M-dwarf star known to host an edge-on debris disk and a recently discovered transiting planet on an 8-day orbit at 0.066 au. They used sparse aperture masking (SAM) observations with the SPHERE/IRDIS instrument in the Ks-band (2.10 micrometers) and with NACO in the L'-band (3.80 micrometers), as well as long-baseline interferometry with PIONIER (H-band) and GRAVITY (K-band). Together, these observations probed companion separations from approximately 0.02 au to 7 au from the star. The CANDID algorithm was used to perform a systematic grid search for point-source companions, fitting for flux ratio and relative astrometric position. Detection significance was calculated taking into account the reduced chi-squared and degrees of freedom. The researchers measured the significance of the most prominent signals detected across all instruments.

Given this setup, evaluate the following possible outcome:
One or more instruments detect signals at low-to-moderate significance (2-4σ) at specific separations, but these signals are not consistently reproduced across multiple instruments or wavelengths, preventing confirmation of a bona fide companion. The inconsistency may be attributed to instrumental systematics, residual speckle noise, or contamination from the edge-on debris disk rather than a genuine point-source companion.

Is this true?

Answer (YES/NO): NO